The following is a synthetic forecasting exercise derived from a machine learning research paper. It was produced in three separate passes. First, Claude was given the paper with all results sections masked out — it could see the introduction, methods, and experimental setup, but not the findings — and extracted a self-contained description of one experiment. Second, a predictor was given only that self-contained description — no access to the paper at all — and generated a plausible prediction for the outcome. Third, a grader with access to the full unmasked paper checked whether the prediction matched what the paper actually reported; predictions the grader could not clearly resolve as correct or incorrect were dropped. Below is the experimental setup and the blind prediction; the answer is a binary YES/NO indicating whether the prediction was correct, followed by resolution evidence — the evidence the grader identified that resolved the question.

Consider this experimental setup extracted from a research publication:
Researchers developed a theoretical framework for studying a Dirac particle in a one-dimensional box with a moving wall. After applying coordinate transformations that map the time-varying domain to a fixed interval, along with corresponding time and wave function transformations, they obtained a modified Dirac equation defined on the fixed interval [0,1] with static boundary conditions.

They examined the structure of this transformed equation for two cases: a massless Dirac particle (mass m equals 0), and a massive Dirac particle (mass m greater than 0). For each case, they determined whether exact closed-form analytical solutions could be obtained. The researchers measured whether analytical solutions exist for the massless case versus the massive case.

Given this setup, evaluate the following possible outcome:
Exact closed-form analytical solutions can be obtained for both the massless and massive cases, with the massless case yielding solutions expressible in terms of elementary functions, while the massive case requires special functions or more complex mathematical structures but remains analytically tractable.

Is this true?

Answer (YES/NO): NO